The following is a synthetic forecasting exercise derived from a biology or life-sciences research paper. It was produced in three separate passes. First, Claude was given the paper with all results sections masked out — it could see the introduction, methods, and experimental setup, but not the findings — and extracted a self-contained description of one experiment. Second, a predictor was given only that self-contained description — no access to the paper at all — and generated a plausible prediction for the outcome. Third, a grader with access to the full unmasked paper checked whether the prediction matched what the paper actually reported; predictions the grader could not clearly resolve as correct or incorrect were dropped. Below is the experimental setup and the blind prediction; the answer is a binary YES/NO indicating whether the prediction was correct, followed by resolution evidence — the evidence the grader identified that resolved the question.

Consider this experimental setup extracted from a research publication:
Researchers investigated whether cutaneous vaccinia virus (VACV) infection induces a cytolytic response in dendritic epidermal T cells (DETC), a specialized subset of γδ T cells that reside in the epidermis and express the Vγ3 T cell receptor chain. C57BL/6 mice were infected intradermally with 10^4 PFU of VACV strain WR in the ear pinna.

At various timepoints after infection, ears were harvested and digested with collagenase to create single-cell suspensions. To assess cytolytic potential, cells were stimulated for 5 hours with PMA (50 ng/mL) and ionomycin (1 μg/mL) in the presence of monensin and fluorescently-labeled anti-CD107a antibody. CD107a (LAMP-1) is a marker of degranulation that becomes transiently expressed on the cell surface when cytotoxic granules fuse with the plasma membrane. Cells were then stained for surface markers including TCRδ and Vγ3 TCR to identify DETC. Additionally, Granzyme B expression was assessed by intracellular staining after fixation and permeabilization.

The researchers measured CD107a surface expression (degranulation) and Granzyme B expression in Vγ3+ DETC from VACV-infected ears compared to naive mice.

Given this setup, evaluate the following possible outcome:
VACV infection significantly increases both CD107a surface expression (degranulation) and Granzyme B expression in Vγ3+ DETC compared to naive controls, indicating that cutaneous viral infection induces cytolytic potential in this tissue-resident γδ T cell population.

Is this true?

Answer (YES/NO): YES